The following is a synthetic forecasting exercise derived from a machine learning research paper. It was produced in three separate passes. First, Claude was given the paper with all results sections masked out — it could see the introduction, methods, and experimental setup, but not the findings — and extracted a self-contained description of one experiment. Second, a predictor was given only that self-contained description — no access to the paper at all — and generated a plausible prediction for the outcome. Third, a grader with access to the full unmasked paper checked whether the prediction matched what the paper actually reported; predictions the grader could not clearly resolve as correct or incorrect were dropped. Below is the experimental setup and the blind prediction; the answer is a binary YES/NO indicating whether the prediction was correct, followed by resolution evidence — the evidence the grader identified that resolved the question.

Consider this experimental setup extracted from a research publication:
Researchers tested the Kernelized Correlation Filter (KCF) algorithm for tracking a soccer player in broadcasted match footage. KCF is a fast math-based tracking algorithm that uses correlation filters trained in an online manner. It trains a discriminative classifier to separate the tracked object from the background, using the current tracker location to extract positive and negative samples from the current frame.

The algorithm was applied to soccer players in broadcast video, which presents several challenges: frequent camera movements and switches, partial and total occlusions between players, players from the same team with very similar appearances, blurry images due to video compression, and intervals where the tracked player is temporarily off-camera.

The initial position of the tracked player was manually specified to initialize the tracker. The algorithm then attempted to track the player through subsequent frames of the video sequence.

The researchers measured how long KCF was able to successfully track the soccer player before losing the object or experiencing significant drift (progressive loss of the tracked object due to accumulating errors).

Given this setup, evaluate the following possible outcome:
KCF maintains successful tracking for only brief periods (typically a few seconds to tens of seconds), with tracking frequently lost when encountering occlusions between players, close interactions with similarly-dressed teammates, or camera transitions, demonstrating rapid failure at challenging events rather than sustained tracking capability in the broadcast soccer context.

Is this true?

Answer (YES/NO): YES